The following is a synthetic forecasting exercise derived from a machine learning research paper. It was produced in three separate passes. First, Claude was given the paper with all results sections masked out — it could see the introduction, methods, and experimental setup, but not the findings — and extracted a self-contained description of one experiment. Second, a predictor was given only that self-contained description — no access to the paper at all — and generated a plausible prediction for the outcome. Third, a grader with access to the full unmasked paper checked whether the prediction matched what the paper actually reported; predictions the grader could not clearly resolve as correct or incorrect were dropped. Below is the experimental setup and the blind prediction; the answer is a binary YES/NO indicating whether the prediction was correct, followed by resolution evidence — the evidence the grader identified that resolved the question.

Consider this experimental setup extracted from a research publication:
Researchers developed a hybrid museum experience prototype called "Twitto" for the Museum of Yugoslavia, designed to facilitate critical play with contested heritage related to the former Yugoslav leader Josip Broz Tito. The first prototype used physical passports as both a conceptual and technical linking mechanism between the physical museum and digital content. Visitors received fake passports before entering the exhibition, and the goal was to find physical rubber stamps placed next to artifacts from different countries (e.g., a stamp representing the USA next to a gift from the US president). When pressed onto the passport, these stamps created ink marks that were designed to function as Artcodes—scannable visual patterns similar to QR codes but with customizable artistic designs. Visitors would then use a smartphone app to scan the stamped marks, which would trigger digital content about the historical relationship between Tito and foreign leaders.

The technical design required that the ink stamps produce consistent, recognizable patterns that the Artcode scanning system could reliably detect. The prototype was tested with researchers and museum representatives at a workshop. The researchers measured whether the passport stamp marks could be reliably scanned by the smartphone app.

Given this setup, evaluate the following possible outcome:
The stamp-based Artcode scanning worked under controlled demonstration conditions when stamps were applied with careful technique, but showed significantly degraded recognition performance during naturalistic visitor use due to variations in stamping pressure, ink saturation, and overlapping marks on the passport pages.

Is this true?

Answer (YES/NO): NO